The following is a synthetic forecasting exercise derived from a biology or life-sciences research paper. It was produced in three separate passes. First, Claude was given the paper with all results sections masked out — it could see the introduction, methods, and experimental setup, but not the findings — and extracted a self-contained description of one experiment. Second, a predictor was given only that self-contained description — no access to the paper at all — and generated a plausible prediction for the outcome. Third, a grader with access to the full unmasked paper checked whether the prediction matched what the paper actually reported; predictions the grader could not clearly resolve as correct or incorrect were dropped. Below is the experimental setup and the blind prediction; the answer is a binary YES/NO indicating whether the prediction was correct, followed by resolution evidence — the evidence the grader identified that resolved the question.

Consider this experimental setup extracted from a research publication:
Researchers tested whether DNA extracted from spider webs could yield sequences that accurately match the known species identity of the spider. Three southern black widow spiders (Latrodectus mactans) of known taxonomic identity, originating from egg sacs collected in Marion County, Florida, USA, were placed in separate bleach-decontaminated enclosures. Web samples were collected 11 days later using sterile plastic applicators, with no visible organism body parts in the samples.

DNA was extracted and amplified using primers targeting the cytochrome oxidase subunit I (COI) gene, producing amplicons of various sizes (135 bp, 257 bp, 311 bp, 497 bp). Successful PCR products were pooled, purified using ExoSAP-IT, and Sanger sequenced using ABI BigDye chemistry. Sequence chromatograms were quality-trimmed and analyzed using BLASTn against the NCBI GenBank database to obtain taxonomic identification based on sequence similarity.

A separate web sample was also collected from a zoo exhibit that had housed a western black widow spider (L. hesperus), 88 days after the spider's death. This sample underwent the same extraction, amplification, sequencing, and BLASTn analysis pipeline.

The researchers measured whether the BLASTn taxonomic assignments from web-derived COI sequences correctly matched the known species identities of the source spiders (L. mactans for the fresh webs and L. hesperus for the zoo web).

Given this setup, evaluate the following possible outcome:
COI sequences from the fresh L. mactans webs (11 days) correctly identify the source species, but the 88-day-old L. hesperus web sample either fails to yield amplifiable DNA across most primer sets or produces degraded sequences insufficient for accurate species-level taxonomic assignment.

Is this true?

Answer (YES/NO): NO